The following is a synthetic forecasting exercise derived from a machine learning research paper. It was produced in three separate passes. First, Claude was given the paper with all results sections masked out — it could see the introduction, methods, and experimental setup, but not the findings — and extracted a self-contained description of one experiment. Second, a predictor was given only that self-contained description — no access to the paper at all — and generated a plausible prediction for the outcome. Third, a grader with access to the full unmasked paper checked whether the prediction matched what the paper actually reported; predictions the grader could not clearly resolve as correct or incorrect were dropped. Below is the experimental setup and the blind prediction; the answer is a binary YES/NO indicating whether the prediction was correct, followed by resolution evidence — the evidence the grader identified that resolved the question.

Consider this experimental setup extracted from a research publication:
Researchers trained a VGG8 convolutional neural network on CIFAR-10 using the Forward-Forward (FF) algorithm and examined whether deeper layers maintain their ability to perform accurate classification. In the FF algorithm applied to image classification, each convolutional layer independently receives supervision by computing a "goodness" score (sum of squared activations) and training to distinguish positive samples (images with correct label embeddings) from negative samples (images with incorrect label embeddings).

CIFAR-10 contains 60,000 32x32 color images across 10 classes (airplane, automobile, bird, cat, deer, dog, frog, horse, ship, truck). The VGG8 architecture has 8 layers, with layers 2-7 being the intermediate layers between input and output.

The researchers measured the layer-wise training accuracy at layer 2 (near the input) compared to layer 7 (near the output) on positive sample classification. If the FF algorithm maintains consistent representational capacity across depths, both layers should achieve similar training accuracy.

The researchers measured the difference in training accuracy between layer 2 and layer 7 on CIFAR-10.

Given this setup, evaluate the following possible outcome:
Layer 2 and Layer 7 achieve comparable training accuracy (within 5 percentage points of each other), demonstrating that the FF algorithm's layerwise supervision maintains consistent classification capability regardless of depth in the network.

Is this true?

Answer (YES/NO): NO